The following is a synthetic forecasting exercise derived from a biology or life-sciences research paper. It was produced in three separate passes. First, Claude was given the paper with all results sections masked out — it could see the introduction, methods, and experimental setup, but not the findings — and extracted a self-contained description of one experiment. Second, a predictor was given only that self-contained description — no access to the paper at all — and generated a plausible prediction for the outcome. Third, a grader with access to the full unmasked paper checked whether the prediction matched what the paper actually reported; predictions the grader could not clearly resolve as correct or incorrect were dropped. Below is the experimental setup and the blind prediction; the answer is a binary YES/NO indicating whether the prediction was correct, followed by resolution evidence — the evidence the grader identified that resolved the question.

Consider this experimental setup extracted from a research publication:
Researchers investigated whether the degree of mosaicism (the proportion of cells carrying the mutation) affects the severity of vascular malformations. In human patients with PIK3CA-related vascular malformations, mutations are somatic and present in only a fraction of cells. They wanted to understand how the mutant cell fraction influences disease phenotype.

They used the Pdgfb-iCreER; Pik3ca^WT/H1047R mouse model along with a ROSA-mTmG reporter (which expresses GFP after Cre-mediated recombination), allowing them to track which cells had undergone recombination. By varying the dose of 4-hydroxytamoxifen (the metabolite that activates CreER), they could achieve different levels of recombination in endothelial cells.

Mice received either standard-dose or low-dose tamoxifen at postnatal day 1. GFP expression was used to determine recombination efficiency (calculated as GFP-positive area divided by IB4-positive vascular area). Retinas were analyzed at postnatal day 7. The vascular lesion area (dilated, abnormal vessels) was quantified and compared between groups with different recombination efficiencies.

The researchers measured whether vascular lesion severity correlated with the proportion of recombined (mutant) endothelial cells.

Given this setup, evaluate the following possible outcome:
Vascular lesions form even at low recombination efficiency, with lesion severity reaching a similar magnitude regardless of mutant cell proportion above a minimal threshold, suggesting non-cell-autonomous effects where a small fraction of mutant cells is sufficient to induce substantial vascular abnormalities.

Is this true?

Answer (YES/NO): NO